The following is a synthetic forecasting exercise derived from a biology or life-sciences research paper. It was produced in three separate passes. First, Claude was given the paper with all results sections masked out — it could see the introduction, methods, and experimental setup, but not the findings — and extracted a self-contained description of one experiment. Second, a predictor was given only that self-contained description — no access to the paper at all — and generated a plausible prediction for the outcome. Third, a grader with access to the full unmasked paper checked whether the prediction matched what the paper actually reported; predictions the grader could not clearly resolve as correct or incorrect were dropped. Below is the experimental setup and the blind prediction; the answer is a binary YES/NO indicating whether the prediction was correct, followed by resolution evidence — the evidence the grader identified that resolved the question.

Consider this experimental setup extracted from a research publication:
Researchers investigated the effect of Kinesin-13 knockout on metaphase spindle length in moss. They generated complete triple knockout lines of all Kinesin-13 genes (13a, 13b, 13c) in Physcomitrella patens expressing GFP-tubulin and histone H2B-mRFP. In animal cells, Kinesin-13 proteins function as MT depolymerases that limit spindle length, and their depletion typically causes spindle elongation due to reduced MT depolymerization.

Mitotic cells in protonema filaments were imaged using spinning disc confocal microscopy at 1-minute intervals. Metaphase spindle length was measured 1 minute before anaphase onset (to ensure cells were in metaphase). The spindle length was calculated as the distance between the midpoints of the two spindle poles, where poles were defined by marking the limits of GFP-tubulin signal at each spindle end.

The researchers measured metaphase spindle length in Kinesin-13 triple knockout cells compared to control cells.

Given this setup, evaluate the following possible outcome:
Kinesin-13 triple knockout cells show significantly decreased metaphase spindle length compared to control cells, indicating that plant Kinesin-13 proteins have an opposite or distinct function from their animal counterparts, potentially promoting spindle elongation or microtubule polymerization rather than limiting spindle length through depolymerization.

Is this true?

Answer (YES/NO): YES